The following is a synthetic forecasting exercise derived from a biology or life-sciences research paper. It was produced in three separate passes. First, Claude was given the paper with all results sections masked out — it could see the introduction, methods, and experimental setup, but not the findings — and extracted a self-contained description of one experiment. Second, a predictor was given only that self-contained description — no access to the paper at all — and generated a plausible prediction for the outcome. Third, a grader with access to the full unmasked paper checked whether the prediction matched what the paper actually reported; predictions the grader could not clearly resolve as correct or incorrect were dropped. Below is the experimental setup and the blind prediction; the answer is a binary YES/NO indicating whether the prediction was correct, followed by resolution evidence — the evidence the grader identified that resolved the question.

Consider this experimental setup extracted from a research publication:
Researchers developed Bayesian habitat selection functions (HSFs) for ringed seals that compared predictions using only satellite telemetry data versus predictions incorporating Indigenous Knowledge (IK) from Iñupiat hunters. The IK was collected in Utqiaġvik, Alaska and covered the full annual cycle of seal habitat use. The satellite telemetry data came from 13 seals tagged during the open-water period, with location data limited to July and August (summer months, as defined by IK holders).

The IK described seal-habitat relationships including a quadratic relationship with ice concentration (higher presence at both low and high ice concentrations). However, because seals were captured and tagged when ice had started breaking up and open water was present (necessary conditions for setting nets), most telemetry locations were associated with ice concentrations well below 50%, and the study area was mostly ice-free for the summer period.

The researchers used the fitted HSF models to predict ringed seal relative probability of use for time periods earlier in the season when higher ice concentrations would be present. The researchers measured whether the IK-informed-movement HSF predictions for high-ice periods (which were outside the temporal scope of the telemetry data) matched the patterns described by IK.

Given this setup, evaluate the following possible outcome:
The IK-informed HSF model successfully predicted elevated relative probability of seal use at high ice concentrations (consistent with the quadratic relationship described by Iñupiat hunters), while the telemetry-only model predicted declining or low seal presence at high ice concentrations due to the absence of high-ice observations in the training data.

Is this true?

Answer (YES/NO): NO